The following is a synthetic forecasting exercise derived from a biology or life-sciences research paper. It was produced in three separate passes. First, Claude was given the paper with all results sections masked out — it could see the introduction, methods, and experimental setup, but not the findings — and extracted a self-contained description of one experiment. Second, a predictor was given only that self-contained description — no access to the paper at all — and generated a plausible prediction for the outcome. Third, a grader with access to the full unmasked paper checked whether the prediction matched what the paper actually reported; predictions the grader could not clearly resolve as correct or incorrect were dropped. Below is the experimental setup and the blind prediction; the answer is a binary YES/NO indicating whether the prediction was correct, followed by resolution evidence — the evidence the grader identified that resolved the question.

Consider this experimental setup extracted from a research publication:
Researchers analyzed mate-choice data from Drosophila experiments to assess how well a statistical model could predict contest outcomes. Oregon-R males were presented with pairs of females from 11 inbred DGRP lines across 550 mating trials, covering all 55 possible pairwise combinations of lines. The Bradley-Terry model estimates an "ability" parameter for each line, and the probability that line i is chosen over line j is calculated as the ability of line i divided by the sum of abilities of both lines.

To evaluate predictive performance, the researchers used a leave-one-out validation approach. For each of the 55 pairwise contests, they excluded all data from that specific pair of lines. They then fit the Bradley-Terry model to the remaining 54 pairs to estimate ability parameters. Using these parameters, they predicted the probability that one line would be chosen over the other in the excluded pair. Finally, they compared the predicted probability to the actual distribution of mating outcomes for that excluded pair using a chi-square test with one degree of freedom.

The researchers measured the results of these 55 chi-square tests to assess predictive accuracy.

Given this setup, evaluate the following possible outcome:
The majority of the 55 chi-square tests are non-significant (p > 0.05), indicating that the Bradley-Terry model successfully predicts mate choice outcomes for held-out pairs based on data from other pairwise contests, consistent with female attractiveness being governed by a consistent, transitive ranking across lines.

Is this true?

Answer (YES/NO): YES